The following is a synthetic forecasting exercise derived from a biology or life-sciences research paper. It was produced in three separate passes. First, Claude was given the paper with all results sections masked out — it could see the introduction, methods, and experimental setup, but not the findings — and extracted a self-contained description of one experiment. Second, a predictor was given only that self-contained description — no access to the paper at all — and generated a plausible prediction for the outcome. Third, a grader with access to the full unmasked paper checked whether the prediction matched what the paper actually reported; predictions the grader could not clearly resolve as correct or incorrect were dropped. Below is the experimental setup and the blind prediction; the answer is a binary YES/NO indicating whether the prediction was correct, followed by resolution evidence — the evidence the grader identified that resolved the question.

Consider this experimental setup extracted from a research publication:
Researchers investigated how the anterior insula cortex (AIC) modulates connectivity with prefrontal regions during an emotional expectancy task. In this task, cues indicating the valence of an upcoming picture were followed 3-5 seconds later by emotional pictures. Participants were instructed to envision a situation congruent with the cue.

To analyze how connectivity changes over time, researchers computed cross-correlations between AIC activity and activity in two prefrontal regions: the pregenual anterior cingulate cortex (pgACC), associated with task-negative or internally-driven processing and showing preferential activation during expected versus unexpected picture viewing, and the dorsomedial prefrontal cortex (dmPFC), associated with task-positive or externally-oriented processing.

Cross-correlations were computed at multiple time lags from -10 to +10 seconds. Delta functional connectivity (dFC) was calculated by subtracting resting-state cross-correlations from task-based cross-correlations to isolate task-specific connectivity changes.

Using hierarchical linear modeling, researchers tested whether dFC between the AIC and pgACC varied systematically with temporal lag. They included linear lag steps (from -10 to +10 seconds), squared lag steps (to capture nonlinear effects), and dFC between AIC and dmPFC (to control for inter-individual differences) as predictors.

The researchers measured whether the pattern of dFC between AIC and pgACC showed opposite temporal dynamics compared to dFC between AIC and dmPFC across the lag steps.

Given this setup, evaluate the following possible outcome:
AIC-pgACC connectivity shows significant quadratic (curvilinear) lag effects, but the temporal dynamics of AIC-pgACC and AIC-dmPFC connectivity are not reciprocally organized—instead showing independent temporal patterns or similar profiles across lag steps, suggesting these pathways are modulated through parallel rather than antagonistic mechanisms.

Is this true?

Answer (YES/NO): NO